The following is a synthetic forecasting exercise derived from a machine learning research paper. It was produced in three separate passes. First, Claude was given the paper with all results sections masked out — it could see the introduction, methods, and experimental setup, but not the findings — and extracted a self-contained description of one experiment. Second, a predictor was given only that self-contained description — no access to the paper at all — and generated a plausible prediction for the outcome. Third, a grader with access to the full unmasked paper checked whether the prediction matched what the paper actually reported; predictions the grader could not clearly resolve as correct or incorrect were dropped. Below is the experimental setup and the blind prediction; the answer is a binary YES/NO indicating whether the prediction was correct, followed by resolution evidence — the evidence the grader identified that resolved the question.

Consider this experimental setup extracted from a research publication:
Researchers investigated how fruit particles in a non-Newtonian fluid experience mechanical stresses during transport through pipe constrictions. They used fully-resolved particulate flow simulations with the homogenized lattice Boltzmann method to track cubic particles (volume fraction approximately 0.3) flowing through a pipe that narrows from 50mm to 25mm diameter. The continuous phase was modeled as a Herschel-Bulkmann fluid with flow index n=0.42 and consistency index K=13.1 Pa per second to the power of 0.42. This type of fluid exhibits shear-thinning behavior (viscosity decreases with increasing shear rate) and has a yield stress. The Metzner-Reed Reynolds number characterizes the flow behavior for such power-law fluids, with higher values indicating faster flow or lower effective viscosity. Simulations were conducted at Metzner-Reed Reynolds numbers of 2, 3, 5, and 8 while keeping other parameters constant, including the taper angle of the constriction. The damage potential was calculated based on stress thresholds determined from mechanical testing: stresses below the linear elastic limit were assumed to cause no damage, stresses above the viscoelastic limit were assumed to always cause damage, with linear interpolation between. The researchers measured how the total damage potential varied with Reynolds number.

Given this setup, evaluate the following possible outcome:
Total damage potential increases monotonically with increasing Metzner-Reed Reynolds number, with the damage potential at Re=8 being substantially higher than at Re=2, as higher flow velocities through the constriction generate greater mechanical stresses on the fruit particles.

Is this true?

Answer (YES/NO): YES